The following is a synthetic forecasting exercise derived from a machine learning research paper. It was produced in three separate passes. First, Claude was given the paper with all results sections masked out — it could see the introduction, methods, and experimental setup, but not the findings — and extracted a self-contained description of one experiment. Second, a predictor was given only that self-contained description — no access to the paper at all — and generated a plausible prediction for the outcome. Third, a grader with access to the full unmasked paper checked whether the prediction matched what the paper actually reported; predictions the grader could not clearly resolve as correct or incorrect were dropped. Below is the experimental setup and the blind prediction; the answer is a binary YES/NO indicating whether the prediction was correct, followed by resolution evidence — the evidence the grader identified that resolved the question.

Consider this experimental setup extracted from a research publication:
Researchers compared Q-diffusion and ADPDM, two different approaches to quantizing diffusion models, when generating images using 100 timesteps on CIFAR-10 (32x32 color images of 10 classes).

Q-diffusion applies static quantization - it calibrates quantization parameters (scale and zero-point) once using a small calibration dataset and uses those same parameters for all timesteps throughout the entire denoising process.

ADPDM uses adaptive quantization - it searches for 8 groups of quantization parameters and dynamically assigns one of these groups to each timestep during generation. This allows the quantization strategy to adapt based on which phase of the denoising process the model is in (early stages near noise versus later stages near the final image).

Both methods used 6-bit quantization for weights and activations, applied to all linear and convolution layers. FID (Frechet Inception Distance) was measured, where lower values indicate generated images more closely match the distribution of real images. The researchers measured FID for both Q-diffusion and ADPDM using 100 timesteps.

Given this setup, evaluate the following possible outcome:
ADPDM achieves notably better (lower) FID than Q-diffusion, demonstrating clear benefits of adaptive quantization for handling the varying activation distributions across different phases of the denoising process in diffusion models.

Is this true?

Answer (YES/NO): YES